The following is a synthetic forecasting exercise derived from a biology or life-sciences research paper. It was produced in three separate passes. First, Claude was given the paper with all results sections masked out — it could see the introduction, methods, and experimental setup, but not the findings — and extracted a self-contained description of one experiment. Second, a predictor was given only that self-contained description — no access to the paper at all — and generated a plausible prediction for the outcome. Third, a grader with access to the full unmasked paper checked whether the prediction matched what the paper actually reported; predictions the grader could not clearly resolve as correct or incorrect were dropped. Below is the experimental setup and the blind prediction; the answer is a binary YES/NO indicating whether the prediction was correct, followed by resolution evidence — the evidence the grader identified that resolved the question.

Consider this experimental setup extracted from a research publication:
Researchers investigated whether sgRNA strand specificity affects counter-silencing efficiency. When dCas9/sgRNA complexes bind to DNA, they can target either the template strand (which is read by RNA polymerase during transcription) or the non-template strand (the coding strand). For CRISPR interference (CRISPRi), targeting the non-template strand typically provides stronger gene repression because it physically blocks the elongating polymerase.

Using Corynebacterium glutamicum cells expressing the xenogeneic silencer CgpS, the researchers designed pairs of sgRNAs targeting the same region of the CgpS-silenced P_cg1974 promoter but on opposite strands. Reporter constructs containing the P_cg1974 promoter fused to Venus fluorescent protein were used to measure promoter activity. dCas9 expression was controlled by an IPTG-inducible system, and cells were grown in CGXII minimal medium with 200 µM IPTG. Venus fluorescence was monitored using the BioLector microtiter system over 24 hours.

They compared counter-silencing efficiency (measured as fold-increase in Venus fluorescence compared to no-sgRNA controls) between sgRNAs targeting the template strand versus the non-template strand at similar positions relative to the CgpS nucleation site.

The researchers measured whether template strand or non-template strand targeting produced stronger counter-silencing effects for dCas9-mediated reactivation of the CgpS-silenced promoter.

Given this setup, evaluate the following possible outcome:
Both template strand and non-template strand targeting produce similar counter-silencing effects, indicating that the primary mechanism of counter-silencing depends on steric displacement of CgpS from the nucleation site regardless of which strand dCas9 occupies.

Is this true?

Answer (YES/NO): NO